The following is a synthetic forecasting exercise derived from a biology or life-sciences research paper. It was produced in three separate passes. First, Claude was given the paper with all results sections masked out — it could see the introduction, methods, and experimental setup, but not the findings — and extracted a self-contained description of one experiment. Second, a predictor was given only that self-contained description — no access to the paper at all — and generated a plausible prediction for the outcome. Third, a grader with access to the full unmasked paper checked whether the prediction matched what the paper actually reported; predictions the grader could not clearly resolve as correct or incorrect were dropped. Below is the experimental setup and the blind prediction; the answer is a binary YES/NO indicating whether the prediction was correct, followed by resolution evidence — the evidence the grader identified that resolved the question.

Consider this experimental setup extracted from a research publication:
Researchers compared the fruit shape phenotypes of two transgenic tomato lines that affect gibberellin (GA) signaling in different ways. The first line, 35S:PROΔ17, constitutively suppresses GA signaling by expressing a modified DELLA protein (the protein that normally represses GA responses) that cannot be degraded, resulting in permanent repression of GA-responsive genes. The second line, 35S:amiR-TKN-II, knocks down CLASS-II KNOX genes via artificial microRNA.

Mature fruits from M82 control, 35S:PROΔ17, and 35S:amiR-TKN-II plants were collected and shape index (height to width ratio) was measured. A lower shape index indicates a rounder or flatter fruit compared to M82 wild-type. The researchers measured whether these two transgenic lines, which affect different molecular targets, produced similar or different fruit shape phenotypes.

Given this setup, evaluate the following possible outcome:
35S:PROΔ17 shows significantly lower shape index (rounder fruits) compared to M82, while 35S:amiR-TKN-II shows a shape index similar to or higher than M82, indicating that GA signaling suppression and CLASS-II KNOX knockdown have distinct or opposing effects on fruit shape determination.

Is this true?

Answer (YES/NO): NO